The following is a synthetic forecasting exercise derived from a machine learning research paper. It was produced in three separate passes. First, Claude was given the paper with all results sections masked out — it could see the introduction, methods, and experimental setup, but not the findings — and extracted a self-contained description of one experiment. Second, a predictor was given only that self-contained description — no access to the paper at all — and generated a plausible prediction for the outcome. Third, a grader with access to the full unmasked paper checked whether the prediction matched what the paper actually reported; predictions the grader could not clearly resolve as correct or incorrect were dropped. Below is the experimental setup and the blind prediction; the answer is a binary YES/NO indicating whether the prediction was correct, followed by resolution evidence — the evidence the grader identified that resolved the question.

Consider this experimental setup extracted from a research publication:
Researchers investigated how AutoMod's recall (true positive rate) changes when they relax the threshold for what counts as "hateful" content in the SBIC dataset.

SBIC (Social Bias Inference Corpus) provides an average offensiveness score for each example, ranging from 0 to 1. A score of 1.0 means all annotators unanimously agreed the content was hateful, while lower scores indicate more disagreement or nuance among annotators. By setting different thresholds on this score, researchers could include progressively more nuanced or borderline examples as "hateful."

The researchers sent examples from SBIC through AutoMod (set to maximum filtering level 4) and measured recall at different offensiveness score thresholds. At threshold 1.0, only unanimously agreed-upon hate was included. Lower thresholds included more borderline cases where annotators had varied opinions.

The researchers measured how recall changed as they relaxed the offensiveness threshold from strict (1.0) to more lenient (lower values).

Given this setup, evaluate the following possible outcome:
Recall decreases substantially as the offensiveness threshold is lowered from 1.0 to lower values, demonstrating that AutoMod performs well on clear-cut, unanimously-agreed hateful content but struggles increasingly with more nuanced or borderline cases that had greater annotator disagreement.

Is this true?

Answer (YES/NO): NO